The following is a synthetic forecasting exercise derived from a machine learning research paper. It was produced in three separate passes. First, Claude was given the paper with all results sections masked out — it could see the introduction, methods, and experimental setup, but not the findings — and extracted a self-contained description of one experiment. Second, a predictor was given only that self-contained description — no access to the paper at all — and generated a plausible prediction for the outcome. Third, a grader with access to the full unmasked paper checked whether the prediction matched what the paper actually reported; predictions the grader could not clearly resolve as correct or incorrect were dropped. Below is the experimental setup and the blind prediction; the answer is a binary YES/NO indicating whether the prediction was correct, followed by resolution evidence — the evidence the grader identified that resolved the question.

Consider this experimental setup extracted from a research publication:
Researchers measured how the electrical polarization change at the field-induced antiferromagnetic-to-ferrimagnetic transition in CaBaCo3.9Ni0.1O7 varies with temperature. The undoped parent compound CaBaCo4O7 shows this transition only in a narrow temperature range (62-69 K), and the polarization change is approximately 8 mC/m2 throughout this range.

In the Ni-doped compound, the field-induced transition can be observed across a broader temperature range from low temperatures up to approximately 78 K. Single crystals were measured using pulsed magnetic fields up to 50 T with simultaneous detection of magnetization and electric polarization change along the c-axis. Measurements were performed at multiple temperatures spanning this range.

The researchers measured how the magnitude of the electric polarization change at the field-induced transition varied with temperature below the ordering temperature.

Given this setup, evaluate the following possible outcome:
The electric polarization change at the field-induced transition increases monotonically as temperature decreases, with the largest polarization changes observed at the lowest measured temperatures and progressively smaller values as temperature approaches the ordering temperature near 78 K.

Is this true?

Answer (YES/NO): YES